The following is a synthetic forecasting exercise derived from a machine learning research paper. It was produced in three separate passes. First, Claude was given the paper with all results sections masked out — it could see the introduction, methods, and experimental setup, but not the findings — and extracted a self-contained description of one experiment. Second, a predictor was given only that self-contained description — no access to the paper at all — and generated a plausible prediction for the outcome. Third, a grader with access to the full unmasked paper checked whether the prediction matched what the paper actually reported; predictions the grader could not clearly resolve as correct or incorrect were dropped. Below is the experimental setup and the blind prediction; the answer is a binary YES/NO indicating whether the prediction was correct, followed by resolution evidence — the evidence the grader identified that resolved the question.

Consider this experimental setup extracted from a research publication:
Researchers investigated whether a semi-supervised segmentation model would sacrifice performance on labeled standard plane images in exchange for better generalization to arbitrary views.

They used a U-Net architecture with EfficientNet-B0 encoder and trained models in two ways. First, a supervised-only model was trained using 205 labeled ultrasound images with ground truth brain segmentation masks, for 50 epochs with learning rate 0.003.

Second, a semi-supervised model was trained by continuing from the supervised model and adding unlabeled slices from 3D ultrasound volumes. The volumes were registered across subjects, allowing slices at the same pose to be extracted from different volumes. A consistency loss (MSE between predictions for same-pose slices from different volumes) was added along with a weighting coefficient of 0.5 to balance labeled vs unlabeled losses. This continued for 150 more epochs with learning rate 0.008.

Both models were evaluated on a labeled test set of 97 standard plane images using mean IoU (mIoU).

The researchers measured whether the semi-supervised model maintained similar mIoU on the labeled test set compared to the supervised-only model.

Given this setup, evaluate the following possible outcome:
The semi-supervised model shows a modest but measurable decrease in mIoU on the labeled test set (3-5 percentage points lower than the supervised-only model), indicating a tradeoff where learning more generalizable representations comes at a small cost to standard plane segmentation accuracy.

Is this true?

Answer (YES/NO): YES